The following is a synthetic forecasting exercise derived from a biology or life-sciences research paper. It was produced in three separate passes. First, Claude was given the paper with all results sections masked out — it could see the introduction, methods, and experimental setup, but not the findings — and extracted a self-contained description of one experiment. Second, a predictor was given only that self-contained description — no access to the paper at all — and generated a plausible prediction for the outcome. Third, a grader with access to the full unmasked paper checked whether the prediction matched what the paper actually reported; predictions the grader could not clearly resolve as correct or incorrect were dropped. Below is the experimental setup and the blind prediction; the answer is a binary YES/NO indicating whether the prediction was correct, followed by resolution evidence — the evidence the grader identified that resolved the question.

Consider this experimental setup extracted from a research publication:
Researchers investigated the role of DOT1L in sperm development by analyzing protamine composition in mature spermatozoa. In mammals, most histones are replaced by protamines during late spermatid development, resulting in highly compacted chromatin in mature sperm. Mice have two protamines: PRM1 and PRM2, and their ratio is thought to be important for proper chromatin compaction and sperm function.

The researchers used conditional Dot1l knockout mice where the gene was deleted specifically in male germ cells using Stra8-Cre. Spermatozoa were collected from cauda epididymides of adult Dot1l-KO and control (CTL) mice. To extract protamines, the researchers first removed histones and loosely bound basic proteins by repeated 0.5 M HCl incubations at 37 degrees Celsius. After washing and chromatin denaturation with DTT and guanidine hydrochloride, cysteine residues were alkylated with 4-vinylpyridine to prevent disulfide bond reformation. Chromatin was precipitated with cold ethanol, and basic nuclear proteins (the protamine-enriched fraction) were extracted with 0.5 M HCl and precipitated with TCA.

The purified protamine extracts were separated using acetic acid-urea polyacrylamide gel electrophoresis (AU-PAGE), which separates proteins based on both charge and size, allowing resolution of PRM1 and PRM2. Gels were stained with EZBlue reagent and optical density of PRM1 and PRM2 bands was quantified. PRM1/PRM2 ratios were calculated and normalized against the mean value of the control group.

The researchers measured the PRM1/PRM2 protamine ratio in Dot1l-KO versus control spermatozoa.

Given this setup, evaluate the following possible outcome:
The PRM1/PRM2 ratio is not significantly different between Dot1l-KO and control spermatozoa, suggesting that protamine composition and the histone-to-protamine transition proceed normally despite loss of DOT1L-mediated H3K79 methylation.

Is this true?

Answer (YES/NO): NO